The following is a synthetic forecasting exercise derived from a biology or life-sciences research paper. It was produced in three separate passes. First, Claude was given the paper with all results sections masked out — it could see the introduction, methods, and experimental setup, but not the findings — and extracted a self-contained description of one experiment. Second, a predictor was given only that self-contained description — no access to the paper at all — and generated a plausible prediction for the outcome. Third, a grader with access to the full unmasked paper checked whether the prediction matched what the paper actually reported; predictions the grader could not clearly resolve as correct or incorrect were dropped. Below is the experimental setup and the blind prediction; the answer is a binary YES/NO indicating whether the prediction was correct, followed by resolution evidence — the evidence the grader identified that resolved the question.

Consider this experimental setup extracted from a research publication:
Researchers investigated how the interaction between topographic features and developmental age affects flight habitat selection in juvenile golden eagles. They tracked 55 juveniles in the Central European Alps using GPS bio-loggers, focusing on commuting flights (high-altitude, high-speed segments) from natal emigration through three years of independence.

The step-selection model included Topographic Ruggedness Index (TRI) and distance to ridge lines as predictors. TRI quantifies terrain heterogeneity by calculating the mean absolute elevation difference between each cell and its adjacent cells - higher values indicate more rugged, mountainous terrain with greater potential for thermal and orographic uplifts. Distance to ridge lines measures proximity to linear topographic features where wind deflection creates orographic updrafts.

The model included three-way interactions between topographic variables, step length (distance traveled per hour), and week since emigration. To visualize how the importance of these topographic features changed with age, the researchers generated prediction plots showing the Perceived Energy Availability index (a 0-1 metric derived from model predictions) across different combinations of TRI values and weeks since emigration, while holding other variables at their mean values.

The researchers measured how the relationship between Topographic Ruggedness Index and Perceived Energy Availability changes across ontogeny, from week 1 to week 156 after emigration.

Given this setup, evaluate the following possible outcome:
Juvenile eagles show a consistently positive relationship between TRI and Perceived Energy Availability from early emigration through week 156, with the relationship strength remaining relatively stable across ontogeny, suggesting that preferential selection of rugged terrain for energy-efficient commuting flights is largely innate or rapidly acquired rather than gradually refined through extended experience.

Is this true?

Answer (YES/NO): NO